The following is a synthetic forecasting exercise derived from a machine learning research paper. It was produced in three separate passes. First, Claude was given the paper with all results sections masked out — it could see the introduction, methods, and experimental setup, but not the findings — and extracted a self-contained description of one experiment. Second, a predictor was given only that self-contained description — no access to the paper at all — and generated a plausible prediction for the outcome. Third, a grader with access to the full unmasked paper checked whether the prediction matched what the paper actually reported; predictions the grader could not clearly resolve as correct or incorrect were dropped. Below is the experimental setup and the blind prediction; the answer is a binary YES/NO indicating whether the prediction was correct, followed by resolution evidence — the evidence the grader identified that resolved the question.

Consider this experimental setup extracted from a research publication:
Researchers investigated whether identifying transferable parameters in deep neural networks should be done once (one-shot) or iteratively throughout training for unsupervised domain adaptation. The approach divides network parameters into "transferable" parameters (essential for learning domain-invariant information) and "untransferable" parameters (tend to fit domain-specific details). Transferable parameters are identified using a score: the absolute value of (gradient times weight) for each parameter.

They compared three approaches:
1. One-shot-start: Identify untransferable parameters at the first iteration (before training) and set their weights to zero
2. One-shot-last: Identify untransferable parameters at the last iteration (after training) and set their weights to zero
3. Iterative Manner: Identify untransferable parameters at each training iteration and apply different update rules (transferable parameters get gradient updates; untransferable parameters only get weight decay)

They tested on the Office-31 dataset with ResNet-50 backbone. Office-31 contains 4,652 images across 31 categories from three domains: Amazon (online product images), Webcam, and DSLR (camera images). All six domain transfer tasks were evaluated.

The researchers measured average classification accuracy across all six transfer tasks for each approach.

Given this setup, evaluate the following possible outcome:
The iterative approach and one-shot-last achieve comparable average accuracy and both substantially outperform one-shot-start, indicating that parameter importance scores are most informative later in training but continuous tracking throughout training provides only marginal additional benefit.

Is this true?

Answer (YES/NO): NO